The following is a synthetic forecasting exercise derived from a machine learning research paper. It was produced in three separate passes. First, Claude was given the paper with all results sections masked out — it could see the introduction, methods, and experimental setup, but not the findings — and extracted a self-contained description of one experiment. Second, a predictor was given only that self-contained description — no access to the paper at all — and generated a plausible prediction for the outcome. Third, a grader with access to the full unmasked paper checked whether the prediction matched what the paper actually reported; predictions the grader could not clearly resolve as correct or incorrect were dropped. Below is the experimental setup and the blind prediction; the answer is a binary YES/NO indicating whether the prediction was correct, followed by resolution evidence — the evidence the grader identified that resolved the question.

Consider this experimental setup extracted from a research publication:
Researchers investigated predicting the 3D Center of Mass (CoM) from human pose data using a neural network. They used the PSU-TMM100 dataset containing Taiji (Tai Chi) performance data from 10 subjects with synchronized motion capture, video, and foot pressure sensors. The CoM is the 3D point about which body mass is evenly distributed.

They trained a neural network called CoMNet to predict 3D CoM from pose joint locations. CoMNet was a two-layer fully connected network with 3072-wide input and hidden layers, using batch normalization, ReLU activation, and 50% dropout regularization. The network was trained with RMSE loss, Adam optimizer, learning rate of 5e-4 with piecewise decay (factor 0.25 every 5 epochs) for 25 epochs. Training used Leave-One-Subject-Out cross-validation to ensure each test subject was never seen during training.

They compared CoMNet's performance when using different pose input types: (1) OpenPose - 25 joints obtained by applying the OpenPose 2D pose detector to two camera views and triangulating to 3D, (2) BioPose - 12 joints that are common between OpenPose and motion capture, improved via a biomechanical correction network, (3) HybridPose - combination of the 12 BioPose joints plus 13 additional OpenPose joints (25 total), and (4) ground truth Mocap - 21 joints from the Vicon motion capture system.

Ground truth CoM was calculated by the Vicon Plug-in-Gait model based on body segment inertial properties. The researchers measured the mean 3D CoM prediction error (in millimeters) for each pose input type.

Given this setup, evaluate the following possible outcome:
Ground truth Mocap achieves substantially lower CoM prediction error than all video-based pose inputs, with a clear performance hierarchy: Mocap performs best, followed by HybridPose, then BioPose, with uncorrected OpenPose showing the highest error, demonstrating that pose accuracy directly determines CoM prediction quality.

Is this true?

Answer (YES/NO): NO